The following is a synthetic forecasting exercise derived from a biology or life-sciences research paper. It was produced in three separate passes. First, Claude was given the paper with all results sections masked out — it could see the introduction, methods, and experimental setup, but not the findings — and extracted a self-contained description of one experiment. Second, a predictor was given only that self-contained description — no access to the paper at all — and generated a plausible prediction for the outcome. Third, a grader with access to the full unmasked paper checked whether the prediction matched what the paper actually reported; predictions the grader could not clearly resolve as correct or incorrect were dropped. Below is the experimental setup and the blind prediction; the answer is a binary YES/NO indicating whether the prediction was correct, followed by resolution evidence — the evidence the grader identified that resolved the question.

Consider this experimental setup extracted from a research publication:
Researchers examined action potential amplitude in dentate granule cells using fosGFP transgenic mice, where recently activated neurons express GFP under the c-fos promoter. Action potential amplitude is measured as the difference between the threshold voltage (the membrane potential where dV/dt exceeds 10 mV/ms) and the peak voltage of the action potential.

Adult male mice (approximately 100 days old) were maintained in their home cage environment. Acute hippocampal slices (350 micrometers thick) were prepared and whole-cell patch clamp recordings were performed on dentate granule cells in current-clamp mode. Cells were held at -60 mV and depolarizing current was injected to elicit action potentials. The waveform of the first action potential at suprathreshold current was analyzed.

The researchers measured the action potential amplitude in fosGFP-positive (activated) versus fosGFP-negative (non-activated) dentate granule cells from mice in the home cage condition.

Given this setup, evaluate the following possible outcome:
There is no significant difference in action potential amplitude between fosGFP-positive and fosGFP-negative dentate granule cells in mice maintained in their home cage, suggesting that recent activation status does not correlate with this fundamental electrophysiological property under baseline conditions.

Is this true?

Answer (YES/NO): YES